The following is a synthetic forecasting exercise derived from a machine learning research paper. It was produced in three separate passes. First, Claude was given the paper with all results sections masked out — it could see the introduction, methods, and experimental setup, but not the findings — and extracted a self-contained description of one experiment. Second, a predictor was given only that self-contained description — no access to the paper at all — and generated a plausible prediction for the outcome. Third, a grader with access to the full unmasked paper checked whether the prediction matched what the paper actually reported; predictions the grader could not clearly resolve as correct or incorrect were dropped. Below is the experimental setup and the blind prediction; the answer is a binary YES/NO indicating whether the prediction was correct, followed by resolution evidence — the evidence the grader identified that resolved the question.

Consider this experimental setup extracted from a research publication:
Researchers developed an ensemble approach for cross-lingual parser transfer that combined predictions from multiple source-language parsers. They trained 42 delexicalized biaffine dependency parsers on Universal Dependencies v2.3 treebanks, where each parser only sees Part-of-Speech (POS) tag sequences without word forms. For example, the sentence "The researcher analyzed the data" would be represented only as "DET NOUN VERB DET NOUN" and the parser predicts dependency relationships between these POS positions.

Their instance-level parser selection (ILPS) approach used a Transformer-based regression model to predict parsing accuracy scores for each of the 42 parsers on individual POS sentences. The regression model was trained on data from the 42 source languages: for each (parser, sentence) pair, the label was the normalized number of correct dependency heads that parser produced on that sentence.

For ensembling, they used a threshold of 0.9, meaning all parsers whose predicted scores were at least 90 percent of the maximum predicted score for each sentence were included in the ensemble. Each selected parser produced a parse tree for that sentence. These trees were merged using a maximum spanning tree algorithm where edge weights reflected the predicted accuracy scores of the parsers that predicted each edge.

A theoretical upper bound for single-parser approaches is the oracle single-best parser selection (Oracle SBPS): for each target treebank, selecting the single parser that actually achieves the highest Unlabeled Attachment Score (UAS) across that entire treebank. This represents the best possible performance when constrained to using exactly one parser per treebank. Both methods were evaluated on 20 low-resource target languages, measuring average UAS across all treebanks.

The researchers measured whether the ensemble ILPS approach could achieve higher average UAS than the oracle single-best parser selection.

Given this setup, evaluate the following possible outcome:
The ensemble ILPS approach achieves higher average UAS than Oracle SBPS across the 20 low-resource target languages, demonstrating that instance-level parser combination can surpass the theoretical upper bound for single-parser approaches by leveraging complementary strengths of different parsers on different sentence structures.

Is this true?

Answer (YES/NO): YES